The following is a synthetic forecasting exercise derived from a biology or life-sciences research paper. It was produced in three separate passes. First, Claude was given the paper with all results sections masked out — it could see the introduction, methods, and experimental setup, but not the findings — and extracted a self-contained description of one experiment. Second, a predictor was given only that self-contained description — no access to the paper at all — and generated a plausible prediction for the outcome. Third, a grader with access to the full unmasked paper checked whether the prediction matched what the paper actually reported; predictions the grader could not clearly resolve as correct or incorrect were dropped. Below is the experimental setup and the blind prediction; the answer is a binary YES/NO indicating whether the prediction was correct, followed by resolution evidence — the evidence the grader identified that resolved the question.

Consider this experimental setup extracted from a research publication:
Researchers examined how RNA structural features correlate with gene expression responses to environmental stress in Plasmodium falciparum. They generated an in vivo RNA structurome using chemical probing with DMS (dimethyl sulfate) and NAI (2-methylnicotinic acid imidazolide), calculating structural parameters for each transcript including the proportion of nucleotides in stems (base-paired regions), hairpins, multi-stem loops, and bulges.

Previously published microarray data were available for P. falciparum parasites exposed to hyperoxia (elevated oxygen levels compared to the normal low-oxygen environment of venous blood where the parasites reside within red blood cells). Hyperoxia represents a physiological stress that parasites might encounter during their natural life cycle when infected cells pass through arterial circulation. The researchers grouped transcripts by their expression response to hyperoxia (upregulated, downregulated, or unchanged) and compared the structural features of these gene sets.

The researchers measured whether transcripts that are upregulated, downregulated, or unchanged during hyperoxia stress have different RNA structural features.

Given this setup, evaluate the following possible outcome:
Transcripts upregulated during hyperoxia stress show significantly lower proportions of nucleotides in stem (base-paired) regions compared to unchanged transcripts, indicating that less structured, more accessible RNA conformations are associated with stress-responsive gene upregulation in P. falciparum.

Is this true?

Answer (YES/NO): NO